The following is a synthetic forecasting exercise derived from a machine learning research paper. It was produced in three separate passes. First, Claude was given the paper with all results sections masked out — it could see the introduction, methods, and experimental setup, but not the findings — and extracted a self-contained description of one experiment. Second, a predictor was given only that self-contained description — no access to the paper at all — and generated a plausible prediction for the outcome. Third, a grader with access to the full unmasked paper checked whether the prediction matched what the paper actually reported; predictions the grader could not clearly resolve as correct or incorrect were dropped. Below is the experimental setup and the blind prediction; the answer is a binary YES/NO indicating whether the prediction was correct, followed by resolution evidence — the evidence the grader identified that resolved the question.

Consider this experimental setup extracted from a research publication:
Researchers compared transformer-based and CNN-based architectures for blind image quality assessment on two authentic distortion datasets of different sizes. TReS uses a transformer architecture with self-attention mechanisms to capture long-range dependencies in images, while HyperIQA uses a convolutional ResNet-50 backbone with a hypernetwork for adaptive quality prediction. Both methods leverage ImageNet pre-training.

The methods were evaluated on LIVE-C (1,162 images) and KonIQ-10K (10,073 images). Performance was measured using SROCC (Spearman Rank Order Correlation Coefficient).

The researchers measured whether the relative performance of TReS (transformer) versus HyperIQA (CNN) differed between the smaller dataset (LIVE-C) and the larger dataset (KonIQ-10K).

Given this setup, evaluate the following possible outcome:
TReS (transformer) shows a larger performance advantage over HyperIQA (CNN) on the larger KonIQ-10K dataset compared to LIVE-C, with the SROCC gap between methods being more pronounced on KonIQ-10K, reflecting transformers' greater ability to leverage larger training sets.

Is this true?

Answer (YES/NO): NO